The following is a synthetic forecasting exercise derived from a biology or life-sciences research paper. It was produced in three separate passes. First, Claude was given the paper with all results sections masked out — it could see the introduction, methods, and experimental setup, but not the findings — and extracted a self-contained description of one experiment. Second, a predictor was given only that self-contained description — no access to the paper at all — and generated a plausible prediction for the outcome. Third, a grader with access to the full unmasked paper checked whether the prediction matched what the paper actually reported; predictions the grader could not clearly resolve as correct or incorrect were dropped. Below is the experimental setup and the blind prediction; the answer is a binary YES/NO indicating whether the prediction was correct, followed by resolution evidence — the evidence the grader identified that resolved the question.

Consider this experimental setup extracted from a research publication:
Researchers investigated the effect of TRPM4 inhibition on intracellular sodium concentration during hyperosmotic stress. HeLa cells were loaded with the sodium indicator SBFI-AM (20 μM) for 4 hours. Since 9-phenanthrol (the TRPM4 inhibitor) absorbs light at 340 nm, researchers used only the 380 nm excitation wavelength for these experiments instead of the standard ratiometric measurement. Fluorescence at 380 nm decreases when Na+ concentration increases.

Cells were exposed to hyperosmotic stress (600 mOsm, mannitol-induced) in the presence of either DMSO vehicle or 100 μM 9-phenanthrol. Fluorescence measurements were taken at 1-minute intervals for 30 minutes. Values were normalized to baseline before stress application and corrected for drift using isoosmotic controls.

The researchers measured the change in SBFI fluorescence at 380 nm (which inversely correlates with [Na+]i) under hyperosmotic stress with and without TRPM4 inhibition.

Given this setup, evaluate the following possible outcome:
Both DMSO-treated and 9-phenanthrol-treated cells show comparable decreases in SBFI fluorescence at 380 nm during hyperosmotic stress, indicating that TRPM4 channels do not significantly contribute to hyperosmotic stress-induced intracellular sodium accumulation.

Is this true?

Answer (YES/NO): NO